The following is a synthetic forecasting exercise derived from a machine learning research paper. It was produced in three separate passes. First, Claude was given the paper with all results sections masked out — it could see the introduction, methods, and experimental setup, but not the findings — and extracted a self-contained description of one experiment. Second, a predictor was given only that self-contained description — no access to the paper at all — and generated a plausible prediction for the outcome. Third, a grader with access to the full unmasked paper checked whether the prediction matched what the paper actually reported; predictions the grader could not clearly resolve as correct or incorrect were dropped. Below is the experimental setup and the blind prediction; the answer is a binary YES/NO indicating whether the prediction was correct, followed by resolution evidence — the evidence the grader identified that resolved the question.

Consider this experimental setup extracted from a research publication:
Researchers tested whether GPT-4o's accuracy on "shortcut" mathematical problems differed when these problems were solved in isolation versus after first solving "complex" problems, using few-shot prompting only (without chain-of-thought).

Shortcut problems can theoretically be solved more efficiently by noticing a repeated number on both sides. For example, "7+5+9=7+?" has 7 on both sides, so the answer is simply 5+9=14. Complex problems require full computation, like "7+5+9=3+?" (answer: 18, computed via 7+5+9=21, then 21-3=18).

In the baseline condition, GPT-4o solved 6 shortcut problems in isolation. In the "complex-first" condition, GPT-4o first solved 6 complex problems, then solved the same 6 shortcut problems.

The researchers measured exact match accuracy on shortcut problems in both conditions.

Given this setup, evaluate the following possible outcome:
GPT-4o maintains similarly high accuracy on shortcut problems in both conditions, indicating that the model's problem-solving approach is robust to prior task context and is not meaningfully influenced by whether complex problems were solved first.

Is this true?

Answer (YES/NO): NO